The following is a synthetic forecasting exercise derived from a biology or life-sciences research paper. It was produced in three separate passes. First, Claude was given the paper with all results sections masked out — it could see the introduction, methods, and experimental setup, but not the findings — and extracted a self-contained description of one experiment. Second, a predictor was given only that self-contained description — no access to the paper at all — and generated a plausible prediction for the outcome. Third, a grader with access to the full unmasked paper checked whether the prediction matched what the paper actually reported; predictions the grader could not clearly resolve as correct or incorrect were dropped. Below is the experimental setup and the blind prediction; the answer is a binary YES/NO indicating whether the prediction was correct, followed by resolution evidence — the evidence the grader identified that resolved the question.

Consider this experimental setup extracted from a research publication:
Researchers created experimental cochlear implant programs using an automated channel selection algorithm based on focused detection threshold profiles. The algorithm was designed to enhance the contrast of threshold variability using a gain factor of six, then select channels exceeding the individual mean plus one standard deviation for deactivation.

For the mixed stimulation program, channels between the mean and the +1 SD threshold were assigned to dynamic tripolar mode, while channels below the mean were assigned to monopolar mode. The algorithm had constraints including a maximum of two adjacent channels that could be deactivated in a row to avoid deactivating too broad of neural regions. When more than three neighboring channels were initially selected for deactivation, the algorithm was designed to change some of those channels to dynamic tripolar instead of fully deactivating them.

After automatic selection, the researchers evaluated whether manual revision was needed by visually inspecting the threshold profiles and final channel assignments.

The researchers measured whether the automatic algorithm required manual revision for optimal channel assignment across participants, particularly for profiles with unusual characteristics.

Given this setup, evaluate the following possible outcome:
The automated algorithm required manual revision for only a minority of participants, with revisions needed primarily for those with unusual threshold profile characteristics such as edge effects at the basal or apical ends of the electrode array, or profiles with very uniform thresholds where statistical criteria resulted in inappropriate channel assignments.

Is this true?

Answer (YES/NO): NO